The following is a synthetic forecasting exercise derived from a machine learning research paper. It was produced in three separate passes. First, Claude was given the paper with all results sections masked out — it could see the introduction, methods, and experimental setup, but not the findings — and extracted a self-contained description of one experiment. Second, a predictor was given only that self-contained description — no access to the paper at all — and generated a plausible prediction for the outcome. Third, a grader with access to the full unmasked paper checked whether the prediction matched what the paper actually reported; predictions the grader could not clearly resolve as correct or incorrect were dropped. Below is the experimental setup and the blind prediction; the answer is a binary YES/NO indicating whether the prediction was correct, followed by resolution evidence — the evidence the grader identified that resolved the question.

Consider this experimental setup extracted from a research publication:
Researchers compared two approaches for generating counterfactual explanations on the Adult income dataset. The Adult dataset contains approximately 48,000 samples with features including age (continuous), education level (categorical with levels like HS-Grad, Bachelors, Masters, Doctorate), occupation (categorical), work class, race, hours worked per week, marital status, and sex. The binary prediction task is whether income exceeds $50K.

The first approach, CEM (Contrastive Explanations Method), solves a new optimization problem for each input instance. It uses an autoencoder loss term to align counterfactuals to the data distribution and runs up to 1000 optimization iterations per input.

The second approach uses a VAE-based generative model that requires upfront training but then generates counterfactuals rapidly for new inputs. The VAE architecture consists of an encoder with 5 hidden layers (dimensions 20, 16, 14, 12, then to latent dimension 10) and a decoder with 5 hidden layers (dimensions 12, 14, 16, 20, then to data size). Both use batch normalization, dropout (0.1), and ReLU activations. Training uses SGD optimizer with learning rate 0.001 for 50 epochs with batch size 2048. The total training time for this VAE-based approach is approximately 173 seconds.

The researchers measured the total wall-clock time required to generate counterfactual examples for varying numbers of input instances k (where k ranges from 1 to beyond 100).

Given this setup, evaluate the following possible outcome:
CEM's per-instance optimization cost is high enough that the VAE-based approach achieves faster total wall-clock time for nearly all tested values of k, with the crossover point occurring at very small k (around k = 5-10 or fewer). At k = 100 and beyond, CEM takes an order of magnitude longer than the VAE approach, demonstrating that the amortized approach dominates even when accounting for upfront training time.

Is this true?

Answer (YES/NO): NO